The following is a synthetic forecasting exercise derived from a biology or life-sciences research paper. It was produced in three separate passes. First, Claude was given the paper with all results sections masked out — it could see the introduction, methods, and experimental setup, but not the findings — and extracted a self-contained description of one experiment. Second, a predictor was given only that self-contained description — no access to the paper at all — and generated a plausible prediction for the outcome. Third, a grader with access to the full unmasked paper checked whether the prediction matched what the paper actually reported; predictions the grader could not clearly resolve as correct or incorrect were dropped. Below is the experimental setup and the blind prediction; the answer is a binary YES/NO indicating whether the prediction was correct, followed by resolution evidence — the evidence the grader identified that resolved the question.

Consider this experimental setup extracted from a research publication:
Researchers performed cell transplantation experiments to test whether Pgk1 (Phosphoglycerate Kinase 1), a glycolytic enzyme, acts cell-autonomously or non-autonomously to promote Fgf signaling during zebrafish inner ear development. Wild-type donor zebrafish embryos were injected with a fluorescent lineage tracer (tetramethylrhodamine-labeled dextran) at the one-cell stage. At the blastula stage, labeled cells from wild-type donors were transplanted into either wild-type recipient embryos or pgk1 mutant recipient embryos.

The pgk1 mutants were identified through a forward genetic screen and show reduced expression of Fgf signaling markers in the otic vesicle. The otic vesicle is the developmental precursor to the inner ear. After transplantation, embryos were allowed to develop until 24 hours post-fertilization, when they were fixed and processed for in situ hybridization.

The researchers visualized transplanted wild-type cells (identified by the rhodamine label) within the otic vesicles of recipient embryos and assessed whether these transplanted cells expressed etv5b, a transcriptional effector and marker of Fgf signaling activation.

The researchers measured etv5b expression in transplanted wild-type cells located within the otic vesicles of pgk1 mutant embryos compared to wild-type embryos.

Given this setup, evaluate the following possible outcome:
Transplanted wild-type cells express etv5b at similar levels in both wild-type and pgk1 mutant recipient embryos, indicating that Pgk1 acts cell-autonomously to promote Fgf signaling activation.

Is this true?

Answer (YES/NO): NO